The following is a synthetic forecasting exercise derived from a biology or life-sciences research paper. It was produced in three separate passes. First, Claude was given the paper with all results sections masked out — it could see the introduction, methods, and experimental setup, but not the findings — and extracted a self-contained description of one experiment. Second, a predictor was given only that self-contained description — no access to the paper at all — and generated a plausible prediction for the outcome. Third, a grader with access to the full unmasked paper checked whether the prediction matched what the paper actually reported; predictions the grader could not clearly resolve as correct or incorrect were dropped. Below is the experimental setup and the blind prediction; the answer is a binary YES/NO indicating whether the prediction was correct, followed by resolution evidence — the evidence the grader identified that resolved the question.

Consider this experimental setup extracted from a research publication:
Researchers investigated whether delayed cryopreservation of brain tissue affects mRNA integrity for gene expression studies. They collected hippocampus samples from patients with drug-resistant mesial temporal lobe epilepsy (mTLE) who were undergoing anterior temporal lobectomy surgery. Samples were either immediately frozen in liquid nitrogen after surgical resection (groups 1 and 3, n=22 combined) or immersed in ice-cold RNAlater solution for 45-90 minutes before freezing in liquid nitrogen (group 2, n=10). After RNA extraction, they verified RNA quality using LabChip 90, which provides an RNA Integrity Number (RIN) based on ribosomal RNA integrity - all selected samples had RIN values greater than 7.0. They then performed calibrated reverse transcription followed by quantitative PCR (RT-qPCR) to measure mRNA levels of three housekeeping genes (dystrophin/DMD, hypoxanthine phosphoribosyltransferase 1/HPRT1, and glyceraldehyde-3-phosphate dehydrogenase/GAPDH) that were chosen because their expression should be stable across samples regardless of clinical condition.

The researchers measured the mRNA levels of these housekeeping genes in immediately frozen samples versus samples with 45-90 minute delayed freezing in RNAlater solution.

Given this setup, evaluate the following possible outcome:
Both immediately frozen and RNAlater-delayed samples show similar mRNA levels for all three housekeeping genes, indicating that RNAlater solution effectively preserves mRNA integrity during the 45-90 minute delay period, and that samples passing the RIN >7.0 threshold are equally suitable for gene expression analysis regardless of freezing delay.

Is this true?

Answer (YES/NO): NO